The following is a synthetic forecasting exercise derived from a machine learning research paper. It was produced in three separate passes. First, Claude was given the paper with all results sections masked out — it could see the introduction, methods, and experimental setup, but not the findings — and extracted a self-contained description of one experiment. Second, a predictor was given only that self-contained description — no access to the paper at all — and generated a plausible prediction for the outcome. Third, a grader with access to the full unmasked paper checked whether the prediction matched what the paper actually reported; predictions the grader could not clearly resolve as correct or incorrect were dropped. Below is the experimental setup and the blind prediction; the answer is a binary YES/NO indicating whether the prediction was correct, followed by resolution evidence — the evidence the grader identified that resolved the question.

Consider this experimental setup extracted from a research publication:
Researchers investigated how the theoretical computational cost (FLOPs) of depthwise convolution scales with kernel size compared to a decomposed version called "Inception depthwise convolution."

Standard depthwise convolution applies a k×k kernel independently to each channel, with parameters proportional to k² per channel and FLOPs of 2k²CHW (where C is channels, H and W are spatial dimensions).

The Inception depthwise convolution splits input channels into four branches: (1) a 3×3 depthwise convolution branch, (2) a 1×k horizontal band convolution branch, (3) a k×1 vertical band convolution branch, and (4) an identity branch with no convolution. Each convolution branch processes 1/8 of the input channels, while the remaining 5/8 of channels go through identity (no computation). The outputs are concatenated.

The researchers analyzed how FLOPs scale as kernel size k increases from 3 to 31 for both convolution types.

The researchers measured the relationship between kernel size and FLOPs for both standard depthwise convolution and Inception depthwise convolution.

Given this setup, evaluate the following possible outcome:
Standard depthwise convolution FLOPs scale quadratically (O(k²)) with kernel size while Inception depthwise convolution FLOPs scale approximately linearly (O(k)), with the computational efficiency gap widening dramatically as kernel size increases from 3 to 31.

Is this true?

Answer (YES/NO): YES